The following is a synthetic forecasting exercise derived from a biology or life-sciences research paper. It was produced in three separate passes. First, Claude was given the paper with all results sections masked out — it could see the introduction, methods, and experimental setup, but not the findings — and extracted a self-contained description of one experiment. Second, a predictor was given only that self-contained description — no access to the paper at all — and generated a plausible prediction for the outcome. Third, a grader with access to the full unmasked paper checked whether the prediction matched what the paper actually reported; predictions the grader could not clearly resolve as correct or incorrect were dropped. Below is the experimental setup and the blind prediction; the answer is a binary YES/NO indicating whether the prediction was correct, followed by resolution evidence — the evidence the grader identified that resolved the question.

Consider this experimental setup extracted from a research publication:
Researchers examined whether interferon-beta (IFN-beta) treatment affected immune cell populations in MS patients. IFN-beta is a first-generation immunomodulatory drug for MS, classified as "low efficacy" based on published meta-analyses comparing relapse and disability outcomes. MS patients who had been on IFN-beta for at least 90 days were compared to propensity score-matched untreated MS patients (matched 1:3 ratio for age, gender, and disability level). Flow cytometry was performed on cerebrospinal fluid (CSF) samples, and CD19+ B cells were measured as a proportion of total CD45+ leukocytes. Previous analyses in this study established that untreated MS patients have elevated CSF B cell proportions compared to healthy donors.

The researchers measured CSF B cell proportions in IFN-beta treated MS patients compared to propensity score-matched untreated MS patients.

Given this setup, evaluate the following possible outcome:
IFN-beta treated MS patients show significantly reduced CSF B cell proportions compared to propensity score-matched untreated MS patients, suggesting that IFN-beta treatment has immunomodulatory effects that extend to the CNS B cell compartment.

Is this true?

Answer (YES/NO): NO